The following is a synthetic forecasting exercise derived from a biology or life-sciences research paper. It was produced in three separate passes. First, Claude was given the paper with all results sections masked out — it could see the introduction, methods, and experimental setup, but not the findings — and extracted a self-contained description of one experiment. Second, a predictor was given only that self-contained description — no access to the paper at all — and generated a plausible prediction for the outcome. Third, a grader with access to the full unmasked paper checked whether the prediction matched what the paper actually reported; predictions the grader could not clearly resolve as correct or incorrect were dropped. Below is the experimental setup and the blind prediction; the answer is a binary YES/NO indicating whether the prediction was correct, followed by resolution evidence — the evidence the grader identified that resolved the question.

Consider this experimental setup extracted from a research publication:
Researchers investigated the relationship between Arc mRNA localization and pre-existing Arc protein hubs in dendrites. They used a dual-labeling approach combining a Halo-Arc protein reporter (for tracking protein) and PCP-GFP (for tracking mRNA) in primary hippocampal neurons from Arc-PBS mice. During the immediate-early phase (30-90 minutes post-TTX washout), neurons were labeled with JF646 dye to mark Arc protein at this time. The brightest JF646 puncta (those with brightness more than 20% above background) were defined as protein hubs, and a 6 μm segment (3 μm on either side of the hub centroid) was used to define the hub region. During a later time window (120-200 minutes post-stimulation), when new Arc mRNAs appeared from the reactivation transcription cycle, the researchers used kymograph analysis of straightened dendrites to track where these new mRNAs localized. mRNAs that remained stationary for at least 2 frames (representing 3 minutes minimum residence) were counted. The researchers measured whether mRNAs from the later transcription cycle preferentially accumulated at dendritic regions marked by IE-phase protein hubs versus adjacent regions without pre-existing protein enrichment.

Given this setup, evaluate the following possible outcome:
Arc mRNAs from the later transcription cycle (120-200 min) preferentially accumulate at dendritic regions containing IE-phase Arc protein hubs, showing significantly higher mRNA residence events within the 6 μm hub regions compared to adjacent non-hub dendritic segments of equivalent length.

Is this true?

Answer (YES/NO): YES